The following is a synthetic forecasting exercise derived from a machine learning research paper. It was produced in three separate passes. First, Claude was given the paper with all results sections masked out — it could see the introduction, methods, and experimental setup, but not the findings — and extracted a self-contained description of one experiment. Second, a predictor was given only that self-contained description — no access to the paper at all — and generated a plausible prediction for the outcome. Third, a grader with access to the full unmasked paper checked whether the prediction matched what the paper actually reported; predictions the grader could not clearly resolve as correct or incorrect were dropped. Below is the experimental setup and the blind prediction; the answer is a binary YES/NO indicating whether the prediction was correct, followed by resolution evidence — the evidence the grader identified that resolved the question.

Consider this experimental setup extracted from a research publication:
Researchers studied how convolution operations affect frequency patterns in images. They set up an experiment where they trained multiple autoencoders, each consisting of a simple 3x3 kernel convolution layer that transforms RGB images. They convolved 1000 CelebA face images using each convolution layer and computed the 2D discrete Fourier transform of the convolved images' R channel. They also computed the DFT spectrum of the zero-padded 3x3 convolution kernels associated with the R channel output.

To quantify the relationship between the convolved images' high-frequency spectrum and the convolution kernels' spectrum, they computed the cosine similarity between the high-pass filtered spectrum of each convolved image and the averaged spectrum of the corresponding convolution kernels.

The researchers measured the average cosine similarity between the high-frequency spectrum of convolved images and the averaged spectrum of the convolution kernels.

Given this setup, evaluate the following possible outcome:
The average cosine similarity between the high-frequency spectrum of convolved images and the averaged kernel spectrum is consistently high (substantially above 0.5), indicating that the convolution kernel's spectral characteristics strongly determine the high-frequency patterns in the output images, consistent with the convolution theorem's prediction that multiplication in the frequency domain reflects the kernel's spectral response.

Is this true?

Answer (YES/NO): YES